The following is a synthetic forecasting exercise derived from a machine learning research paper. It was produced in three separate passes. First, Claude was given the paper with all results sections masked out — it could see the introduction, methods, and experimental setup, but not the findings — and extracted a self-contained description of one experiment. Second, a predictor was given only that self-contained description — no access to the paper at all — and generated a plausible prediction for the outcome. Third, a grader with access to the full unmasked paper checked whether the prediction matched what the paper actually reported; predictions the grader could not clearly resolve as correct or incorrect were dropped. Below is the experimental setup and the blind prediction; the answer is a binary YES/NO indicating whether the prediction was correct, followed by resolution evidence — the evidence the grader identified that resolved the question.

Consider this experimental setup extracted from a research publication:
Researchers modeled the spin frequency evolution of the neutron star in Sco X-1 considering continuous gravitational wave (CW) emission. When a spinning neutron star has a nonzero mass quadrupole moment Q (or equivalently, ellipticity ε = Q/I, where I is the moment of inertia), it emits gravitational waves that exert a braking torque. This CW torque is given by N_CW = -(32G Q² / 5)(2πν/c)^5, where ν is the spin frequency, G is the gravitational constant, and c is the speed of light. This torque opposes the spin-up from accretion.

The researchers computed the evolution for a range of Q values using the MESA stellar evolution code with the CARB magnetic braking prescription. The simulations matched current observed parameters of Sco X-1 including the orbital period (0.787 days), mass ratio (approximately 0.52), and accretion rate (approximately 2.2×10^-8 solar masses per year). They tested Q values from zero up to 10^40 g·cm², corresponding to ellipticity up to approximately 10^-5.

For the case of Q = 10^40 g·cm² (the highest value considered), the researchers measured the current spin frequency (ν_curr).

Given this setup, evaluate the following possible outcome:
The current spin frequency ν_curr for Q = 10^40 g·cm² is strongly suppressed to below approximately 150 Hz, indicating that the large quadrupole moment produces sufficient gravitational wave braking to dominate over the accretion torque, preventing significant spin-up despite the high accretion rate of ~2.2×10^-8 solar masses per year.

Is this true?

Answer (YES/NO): YES